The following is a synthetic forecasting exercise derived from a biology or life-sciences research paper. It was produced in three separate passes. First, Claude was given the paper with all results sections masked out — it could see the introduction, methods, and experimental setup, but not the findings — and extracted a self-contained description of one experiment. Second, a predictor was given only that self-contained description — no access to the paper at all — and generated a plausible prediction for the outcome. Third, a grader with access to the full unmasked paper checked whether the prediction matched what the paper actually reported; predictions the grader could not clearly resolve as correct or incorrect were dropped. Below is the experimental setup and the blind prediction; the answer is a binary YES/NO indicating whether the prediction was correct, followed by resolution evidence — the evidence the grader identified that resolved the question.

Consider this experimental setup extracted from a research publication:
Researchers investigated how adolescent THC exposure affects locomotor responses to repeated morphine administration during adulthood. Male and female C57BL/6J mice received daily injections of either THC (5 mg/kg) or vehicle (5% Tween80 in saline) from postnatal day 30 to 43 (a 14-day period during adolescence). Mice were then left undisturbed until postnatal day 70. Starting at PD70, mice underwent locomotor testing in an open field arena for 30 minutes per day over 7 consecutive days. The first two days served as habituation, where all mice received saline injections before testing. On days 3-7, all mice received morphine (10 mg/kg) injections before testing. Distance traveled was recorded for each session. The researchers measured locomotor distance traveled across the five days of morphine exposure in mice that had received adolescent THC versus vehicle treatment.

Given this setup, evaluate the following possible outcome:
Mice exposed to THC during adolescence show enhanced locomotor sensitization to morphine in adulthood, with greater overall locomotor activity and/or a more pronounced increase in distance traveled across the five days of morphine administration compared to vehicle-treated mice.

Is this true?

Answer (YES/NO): NO